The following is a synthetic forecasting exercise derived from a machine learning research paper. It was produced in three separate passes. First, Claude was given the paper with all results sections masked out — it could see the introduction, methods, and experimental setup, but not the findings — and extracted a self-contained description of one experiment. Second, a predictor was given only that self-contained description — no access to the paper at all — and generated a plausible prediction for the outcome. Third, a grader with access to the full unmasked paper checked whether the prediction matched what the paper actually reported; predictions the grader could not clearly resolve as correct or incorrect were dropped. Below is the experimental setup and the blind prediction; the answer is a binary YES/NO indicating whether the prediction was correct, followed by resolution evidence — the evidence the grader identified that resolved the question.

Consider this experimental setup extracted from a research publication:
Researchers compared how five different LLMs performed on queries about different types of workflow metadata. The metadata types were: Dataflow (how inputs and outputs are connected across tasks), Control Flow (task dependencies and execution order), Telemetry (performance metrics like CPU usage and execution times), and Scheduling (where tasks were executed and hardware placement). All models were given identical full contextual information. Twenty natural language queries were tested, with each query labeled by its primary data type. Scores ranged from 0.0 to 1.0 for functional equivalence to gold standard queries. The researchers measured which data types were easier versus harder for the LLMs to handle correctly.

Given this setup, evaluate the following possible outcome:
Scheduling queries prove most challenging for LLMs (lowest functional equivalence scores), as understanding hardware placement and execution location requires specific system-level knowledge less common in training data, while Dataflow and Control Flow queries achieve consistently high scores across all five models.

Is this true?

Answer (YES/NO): NO